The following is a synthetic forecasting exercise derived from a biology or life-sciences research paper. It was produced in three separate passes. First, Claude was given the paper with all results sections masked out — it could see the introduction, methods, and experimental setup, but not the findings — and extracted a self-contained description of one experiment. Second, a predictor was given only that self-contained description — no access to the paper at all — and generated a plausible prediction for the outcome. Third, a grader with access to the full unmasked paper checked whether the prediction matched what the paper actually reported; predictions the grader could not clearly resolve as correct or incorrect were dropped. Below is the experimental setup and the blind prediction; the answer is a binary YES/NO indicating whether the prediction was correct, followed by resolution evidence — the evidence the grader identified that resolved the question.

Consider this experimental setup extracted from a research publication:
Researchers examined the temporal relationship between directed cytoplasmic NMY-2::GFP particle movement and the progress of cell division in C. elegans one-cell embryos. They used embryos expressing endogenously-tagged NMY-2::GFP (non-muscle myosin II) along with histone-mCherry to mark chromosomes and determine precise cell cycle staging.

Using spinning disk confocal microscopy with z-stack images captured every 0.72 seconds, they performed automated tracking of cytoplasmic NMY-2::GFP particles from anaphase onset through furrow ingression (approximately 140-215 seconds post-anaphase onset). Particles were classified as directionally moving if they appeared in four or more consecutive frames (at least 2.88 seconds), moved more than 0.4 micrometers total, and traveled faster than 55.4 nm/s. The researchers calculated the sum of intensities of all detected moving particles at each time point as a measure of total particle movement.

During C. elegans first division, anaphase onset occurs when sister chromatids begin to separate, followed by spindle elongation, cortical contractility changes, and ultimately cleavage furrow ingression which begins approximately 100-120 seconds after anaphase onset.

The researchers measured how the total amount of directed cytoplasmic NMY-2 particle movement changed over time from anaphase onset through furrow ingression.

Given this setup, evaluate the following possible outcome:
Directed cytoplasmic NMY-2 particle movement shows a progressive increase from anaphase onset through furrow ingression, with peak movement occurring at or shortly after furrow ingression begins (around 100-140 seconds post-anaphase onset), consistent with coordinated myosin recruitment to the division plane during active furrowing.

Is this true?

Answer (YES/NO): NO